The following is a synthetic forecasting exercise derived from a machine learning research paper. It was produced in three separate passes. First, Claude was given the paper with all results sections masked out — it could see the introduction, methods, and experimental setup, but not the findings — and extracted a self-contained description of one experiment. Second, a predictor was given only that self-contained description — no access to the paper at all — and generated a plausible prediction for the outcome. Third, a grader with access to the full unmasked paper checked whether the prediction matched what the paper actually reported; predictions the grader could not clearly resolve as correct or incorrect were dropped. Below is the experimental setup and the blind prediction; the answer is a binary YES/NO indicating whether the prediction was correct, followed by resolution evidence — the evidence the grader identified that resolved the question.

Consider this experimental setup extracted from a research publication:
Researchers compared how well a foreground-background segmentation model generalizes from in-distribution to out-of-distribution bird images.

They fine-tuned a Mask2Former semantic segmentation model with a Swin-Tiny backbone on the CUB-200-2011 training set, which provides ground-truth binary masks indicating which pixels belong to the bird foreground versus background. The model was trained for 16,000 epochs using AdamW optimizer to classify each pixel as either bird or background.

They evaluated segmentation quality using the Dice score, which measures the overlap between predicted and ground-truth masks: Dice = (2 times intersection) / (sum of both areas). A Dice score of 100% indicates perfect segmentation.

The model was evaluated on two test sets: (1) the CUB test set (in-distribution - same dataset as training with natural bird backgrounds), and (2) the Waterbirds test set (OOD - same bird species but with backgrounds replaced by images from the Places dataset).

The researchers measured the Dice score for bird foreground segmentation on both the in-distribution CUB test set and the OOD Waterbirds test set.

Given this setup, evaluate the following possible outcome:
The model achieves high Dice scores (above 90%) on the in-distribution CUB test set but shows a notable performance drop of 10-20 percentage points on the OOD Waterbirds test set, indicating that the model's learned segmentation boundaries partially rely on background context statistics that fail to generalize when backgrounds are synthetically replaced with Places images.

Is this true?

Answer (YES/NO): NO